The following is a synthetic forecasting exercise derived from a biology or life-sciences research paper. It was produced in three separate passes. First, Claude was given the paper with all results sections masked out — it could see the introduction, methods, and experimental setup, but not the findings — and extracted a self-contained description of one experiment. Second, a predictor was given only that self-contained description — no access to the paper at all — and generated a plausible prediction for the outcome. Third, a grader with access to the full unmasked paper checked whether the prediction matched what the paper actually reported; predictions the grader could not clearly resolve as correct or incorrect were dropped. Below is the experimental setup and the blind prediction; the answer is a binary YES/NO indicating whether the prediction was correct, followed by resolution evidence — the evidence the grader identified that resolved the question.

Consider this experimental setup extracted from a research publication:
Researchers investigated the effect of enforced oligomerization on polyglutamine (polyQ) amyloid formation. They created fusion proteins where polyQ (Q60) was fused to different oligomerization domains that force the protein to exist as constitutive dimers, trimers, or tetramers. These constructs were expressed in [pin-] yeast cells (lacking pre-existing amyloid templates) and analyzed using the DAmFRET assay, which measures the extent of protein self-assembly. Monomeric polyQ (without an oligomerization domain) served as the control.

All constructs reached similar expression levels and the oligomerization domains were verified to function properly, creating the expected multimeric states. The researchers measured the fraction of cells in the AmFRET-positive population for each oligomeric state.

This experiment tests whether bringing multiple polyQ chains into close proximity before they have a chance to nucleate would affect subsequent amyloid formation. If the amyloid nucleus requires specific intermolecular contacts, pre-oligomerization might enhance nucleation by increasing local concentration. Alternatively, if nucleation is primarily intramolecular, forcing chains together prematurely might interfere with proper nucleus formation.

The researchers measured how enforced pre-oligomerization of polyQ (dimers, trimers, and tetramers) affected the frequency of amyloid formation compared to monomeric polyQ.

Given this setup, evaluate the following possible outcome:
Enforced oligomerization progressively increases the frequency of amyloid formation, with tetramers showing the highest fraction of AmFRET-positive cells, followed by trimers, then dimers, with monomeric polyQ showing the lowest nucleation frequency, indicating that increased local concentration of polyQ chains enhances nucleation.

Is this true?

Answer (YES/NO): NO